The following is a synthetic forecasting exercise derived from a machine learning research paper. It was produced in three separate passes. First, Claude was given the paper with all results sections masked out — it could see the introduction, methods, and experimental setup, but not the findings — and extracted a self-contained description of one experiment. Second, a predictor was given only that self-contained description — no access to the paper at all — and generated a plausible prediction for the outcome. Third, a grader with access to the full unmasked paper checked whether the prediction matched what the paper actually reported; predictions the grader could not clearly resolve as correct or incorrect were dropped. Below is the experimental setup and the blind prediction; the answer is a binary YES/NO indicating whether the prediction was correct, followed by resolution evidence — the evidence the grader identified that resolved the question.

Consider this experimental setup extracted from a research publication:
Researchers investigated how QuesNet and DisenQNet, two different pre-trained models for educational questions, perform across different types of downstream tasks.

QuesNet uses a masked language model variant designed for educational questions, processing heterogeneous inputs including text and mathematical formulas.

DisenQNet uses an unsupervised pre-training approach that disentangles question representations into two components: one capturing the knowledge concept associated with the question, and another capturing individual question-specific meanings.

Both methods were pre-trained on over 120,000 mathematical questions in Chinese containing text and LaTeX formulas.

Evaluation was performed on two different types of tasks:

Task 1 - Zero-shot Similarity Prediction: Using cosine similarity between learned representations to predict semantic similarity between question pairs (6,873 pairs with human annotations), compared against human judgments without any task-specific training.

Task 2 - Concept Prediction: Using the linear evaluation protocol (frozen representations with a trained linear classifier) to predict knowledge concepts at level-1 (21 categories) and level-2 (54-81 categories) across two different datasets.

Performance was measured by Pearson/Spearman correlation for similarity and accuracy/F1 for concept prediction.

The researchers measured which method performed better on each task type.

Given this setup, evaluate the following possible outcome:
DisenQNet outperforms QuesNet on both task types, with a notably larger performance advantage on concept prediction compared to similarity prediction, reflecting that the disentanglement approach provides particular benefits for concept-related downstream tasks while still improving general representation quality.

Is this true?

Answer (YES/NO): NO